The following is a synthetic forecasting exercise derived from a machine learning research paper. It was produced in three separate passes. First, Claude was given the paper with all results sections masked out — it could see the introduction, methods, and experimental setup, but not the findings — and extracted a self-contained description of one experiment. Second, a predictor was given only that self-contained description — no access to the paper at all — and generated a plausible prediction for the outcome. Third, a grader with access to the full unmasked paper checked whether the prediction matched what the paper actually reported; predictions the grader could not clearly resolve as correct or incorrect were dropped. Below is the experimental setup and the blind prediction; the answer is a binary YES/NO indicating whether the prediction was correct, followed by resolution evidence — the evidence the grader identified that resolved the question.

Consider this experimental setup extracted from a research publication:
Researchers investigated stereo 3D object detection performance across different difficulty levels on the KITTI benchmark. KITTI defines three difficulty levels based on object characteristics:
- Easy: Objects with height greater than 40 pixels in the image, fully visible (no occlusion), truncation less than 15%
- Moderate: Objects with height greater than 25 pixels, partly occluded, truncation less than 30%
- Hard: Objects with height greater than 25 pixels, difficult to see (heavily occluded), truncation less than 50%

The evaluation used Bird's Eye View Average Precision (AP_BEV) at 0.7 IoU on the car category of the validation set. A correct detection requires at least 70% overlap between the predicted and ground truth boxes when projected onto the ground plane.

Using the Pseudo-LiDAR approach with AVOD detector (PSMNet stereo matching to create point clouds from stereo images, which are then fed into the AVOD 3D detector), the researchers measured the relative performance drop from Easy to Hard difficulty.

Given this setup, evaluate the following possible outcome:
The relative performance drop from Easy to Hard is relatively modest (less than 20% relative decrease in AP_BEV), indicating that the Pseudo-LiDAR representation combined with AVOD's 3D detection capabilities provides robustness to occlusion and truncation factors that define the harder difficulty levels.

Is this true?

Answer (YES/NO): NO